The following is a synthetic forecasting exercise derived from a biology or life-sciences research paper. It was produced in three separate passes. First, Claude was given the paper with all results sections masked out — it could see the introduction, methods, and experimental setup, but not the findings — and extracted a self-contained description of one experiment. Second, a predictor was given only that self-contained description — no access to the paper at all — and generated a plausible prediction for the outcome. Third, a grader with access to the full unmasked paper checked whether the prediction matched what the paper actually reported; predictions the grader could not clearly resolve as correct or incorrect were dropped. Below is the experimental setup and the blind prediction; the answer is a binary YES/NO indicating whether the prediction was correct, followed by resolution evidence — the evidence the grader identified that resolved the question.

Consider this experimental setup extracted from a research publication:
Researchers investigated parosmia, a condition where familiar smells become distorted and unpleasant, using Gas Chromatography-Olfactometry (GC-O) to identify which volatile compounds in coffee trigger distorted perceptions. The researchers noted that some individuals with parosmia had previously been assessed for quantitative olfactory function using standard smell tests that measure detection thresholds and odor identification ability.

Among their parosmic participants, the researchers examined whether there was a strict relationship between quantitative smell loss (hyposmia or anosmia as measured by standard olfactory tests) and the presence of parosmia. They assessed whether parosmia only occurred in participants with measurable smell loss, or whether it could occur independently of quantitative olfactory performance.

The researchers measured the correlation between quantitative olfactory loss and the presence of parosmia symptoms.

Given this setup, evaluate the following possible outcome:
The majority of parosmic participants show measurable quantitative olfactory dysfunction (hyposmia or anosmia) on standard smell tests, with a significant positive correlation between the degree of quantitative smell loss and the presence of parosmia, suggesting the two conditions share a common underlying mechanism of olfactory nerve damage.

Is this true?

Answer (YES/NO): NO